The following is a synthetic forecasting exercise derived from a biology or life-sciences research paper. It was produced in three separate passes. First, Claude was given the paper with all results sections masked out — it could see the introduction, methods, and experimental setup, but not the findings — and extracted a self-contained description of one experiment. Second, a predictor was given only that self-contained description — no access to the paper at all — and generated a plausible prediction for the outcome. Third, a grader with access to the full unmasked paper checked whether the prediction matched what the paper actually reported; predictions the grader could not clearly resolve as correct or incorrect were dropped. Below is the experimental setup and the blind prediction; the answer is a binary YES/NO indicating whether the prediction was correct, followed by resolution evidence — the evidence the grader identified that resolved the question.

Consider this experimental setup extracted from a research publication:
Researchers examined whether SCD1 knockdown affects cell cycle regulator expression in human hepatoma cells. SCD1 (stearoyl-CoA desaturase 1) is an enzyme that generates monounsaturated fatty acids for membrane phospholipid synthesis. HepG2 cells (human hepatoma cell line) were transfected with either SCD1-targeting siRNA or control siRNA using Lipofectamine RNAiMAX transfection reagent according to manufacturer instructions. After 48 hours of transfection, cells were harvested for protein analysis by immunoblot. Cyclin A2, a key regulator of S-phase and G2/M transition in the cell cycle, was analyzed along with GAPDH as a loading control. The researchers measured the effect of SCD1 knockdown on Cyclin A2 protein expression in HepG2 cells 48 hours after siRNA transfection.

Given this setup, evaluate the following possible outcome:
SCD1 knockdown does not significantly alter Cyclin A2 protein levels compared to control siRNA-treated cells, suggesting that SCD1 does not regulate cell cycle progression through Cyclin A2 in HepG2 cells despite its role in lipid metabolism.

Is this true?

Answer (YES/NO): NO